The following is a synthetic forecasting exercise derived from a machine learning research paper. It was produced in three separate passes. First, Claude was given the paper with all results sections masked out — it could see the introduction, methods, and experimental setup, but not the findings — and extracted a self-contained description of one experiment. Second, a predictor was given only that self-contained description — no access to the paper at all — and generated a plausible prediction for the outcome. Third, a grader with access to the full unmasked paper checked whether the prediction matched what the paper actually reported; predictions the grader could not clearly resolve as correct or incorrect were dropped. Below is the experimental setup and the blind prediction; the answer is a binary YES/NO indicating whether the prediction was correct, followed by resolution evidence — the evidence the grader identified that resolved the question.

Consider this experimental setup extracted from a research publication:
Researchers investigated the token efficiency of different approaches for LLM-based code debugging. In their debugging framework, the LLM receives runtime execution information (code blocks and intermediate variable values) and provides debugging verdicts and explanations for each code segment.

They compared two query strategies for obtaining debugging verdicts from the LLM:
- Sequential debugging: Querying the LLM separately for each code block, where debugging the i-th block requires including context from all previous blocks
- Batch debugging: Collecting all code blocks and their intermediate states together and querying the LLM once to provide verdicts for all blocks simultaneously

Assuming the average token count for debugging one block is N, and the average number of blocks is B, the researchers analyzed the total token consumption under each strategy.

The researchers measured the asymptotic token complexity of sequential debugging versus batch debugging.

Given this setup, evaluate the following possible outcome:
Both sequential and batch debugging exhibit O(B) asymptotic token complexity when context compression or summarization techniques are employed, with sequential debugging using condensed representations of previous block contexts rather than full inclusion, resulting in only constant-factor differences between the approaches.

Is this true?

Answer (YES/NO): NO